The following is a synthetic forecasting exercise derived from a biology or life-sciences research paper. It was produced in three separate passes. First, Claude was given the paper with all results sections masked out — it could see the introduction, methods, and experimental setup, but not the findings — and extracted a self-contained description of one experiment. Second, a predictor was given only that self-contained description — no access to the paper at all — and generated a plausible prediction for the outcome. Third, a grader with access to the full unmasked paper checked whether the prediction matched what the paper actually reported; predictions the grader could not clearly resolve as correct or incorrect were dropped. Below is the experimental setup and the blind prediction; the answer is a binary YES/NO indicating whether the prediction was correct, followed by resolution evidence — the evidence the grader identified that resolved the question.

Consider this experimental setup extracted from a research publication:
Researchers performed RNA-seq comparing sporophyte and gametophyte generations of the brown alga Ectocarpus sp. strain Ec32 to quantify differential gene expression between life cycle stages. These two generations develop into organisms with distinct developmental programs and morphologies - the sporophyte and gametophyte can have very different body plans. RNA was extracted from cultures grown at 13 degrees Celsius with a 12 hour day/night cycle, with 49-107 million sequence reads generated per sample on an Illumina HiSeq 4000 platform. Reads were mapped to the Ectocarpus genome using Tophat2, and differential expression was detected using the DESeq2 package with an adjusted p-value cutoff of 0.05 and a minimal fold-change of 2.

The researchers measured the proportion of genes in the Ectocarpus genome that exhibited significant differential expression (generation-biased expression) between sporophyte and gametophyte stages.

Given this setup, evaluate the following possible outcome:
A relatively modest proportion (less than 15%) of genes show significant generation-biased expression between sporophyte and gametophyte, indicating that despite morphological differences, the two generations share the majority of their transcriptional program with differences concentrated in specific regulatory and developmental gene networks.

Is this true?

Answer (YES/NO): YES